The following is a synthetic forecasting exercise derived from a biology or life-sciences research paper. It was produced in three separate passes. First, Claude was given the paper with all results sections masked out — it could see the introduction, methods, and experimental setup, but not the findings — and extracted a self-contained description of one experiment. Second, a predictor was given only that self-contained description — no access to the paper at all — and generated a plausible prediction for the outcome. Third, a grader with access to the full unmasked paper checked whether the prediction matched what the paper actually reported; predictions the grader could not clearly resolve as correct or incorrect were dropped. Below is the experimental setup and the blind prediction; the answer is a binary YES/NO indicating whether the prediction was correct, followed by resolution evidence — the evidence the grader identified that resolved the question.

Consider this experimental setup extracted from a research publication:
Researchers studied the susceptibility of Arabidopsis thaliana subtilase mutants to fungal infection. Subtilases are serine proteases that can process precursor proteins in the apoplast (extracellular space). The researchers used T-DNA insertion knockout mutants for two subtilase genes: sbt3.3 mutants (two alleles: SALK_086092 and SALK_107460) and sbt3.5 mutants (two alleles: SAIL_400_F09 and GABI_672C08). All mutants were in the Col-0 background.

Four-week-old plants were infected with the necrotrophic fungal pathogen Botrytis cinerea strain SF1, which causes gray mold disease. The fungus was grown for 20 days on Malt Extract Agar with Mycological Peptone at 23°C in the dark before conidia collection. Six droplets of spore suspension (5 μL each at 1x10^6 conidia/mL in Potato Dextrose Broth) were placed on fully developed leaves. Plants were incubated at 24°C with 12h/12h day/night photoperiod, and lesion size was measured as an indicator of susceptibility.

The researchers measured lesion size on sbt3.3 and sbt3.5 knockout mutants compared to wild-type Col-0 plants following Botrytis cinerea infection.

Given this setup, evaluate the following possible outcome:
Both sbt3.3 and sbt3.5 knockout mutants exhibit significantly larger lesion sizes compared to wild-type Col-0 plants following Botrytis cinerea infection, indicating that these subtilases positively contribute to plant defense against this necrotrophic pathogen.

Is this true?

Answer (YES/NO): YES